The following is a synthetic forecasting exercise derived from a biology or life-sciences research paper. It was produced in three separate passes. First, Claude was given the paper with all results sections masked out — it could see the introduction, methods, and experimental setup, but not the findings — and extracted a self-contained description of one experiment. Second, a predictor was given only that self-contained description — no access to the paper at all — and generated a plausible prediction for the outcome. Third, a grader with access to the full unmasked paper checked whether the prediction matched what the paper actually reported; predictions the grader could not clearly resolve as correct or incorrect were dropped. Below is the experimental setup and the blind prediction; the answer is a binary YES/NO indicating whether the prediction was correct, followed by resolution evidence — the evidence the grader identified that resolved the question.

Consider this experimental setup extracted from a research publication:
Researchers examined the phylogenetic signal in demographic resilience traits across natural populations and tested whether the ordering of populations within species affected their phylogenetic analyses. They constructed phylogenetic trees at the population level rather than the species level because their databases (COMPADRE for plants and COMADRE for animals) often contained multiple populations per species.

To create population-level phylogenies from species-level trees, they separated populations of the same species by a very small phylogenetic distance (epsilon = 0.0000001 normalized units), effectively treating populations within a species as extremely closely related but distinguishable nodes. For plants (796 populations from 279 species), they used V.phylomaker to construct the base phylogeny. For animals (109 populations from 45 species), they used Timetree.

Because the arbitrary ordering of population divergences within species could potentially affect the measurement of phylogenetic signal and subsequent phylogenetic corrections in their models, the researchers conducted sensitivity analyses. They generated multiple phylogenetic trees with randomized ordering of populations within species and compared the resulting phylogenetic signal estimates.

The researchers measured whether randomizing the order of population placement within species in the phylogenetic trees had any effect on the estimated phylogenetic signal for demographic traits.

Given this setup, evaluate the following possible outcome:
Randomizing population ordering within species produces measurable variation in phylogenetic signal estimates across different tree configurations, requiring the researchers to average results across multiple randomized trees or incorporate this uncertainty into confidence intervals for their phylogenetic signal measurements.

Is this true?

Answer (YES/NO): NO